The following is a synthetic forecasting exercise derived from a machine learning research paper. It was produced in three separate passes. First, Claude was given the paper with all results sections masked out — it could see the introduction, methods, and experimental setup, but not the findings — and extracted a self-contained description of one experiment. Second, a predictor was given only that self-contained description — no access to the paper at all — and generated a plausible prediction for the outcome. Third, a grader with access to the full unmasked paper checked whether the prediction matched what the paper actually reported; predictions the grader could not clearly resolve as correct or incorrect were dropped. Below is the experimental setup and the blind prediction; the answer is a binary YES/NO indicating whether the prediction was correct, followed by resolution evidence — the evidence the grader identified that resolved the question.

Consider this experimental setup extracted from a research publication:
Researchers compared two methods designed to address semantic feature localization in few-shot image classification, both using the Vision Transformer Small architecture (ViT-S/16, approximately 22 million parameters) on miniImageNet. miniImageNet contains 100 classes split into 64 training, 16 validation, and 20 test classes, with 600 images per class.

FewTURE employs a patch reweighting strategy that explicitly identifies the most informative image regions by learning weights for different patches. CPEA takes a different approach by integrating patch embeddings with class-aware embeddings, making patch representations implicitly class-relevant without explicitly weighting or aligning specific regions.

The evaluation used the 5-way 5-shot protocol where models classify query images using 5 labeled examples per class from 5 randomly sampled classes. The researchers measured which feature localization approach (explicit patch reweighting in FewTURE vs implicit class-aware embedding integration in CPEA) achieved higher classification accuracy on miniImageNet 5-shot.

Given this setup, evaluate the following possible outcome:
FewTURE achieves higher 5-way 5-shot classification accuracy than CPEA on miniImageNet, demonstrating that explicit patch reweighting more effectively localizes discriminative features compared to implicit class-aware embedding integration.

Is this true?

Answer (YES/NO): NO